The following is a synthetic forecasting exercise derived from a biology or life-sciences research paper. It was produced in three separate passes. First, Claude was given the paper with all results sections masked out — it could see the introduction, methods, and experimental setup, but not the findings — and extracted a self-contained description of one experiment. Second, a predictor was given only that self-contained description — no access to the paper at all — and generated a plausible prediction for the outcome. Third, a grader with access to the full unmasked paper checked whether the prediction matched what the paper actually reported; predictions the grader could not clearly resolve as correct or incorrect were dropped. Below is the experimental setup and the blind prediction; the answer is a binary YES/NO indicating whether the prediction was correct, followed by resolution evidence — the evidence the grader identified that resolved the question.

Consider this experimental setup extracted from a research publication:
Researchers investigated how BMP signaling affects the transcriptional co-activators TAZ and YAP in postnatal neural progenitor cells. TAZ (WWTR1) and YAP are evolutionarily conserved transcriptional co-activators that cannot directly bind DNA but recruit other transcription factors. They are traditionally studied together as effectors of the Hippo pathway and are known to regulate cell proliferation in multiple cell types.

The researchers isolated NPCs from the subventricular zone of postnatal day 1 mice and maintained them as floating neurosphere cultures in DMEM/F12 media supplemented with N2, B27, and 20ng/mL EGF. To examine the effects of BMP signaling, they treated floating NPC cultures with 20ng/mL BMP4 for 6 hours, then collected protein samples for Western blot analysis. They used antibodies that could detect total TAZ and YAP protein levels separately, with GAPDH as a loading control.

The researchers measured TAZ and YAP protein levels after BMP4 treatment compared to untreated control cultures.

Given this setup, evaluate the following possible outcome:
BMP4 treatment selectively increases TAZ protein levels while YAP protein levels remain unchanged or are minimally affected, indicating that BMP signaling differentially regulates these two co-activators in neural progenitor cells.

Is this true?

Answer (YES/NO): YES